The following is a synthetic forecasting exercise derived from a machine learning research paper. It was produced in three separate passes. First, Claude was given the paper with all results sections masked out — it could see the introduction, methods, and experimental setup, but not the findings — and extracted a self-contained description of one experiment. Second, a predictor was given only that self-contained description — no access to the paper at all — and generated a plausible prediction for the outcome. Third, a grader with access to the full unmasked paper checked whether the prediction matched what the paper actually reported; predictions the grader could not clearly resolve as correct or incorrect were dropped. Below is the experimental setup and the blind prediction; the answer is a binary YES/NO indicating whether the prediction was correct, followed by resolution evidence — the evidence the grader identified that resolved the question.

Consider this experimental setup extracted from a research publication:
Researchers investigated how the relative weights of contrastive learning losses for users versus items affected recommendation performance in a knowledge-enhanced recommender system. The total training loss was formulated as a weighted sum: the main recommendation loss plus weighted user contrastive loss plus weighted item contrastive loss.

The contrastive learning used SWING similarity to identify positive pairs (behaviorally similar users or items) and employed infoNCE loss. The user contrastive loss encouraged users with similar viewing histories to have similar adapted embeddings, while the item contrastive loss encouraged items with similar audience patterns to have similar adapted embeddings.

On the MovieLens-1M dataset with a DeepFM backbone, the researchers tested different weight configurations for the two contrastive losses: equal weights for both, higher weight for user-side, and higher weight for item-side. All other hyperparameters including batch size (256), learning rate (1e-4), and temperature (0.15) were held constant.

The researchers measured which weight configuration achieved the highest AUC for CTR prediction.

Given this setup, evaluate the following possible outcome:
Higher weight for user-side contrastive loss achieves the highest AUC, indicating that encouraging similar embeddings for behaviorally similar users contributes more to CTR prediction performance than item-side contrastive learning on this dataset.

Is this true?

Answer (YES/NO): NO